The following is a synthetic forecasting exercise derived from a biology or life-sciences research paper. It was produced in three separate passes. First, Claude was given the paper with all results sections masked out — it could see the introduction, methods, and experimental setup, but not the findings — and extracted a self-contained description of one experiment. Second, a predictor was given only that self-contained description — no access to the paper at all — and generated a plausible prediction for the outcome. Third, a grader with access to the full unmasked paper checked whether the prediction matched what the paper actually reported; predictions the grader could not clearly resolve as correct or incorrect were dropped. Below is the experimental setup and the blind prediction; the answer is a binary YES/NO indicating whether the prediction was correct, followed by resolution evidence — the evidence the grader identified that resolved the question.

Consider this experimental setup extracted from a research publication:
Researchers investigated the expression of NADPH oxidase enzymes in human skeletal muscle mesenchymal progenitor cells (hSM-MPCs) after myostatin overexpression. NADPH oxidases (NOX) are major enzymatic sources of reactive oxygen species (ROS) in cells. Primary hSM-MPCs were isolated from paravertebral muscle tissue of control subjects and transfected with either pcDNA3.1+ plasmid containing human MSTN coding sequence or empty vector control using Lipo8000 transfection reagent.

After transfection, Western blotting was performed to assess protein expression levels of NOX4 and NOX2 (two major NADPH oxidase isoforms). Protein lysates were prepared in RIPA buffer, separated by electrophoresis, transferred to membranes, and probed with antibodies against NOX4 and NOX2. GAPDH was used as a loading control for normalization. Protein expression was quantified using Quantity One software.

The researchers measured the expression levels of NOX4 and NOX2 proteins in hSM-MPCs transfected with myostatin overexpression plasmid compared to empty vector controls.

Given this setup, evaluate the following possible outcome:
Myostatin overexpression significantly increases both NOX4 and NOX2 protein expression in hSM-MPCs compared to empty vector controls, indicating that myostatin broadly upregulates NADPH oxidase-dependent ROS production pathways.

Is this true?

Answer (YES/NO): NO